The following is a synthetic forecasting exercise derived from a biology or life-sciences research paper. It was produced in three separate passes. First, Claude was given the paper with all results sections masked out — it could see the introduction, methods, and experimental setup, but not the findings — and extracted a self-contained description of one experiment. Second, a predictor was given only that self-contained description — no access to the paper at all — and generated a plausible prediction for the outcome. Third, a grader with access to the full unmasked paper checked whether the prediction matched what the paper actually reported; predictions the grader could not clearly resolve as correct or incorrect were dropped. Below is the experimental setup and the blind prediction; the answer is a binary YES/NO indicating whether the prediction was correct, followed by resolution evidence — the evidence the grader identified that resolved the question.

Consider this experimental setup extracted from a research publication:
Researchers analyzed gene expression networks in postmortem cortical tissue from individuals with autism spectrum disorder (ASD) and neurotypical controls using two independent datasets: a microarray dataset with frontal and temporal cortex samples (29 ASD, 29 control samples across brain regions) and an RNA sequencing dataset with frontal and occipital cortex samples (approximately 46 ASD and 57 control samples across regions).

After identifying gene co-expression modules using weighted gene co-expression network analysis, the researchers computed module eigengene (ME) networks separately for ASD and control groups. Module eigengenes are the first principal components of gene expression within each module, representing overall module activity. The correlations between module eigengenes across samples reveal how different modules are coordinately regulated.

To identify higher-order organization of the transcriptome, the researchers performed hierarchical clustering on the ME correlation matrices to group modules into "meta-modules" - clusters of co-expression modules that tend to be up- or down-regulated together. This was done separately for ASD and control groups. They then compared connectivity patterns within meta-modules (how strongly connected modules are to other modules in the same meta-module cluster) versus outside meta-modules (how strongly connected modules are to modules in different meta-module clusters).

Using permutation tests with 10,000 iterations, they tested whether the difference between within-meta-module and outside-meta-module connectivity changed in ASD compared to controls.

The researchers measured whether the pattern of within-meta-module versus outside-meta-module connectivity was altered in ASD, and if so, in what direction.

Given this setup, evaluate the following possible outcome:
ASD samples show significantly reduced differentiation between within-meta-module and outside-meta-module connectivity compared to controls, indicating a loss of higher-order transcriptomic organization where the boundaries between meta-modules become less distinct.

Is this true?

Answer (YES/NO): YES